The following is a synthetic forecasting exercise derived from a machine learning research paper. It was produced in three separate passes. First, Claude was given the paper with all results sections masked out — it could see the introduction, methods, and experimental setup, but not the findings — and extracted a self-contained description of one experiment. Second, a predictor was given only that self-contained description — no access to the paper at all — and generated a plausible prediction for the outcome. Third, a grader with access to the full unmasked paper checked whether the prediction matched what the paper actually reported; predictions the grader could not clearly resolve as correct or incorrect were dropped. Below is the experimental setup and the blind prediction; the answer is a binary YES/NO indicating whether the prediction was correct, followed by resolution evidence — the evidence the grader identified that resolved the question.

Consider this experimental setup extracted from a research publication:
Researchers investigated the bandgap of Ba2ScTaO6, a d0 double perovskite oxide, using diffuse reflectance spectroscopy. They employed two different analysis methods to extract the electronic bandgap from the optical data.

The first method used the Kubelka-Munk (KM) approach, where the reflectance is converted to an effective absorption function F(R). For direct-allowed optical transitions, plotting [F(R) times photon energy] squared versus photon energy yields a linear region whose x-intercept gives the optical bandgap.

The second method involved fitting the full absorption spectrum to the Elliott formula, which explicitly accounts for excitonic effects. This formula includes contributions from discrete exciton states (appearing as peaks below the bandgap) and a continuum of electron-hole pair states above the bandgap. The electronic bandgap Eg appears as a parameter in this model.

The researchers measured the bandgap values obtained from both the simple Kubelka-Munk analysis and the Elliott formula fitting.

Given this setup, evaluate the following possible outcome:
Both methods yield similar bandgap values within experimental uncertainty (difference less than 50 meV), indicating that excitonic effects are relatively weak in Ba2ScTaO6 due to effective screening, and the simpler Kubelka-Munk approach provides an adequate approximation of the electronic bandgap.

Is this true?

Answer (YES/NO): NO